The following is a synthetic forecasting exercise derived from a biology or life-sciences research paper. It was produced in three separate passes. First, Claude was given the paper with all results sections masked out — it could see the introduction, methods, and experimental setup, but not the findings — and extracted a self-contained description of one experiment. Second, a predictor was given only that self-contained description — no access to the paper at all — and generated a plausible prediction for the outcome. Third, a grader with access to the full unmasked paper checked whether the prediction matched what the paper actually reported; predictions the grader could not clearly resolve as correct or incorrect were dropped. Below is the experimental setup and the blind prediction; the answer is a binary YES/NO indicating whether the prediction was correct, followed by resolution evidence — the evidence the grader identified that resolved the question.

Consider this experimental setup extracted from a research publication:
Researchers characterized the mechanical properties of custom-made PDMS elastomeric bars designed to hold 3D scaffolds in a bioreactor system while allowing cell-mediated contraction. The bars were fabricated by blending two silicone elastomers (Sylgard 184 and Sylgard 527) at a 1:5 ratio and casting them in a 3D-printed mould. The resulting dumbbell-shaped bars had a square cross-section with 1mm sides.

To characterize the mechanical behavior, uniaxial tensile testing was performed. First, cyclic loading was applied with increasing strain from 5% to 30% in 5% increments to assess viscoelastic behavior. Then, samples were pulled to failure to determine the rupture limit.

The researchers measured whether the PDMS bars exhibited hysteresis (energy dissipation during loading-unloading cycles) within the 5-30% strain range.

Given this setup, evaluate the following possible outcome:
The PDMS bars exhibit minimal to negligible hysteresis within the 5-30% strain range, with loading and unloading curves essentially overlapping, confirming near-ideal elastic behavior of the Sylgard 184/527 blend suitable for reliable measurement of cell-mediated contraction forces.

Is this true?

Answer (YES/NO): YES